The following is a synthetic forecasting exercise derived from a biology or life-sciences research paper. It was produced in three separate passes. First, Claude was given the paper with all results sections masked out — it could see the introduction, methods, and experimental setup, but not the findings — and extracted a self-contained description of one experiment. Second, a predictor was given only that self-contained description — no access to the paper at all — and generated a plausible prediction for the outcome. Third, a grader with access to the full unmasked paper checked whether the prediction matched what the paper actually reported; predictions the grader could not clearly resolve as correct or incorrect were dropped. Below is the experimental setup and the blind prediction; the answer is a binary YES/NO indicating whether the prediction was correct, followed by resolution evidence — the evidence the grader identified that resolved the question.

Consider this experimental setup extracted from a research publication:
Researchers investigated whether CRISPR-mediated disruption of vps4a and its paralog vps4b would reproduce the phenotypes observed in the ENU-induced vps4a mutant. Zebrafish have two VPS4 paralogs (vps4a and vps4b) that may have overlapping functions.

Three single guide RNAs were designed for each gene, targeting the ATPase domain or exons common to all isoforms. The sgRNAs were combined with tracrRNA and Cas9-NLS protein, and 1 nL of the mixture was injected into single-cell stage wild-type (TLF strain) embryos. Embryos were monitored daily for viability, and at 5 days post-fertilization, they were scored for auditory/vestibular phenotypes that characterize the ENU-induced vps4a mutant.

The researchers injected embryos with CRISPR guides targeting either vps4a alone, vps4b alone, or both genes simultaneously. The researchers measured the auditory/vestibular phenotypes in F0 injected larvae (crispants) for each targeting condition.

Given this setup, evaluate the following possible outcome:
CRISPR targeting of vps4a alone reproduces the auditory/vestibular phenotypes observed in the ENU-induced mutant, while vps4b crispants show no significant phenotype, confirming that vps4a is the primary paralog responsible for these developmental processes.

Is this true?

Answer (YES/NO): NO